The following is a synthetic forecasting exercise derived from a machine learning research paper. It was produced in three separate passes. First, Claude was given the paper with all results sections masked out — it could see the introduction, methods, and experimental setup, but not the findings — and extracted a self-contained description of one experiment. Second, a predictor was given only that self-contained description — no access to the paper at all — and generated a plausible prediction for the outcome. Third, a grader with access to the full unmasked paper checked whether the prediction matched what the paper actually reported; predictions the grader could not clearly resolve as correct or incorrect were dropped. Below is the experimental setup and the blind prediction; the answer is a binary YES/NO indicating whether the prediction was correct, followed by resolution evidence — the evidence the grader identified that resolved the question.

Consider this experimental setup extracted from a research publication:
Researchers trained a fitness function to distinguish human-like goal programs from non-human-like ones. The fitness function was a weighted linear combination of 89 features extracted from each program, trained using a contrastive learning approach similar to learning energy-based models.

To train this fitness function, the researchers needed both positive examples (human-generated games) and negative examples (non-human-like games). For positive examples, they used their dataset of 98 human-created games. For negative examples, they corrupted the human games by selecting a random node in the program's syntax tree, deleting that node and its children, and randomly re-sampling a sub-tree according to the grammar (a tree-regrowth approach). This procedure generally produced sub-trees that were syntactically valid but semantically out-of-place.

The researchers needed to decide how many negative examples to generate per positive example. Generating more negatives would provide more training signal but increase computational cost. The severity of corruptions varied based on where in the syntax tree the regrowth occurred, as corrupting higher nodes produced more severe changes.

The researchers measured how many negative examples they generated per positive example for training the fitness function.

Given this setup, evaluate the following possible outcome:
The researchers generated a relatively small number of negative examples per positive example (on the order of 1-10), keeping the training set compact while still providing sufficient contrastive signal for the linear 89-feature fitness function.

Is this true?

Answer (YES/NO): NO